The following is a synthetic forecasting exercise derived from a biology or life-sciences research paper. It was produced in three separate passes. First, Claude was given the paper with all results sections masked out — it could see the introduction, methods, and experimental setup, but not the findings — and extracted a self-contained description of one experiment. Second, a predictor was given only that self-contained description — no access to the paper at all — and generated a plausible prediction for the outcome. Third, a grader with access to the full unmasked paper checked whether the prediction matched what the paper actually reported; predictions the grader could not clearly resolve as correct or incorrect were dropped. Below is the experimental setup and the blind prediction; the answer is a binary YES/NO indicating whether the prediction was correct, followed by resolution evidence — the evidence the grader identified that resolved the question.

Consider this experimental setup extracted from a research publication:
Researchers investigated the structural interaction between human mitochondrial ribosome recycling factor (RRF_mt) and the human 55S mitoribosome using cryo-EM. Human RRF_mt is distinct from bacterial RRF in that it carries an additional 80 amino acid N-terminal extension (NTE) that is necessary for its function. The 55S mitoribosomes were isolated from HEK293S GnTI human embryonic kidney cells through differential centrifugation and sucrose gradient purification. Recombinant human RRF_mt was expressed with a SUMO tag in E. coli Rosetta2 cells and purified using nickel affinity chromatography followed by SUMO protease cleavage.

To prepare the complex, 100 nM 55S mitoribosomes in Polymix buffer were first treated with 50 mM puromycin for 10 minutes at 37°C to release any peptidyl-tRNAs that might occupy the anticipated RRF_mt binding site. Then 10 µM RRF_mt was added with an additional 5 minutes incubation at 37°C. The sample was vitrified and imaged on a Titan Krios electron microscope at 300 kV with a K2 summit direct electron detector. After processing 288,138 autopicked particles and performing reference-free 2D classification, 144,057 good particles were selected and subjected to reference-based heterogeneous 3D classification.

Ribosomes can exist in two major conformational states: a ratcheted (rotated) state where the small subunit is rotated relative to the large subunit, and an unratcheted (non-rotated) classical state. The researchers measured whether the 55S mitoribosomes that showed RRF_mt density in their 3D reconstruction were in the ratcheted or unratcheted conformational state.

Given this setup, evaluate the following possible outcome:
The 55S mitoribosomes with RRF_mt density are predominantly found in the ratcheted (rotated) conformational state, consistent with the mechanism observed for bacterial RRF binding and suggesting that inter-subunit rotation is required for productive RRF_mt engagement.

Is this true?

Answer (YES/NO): YES